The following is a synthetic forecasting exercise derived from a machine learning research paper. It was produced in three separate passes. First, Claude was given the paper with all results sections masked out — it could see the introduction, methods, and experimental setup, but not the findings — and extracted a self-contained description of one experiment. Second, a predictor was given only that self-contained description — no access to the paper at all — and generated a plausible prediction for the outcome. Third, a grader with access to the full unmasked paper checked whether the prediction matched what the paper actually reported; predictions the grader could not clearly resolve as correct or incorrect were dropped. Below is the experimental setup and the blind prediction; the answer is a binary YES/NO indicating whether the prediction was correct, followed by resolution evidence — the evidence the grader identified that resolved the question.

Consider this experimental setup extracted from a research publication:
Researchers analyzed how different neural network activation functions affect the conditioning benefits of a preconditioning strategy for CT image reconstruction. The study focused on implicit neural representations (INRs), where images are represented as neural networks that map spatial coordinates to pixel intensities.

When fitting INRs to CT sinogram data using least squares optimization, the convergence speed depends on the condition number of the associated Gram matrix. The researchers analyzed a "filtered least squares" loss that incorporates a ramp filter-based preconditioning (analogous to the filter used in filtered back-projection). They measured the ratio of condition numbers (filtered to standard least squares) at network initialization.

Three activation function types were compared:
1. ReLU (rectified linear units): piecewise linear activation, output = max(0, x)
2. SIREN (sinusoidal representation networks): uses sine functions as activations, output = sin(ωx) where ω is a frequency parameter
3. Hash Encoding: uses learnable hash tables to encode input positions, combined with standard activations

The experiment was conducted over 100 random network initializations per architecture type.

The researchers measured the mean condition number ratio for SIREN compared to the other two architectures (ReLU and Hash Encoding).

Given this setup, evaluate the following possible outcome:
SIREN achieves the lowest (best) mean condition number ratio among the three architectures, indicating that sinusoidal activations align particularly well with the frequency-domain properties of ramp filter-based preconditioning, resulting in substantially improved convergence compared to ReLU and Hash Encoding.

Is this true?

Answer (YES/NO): NO